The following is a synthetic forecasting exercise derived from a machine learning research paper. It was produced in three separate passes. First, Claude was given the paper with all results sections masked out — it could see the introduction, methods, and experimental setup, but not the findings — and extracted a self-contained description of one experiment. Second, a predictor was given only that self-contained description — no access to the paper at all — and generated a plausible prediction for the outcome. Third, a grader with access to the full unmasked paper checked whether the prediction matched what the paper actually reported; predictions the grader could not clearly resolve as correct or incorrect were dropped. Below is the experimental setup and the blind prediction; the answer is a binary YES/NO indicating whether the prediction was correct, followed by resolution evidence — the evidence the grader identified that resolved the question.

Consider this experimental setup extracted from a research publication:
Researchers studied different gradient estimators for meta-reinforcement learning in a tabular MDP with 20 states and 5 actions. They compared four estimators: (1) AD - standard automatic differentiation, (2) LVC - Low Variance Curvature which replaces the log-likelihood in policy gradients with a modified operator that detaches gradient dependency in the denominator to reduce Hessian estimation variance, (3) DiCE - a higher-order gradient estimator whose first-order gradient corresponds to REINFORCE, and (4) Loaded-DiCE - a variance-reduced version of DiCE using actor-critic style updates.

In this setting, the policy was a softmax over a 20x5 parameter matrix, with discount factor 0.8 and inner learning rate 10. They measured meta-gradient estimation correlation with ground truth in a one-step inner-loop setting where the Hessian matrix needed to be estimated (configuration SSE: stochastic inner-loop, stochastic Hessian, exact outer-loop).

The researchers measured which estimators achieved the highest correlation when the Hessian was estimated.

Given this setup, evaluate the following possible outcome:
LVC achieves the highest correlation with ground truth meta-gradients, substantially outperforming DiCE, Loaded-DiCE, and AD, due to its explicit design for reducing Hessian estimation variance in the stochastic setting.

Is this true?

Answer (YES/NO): NO